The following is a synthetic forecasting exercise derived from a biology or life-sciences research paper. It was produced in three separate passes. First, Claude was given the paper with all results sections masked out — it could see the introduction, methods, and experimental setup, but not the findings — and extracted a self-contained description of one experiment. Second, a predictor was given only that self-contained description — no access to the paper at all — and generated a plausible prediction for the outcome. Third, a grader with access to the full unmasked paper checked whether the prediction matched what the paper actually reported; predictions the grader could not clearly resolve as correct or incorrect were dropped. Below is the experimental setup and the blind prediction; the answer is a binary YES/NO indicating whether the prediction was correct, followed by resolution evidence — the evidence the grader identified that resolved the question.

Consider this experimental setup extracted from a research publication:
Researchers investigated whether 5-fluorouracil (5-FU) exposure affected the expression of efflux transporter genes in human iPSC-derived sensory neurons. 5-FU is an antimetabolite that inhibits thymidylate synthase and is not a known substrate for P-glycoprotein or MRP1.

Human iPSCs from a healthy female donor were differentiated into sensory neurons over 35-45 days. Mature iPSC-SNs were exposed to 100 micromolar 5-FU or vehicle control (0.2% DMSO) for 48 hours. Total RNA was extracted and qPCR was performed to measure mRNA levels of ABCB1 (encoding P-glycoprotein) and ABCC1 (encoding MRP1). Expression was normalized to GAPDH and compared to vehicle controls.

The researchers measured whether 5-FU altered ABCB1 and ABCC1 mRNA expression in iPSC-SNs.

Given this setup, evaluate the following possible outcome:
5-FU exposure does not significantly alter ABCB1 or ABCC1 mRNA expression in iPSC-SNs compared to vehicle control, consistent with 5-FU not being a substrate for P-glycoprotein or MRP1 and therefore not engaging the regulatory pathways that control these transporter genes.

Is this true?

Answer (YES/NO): NO